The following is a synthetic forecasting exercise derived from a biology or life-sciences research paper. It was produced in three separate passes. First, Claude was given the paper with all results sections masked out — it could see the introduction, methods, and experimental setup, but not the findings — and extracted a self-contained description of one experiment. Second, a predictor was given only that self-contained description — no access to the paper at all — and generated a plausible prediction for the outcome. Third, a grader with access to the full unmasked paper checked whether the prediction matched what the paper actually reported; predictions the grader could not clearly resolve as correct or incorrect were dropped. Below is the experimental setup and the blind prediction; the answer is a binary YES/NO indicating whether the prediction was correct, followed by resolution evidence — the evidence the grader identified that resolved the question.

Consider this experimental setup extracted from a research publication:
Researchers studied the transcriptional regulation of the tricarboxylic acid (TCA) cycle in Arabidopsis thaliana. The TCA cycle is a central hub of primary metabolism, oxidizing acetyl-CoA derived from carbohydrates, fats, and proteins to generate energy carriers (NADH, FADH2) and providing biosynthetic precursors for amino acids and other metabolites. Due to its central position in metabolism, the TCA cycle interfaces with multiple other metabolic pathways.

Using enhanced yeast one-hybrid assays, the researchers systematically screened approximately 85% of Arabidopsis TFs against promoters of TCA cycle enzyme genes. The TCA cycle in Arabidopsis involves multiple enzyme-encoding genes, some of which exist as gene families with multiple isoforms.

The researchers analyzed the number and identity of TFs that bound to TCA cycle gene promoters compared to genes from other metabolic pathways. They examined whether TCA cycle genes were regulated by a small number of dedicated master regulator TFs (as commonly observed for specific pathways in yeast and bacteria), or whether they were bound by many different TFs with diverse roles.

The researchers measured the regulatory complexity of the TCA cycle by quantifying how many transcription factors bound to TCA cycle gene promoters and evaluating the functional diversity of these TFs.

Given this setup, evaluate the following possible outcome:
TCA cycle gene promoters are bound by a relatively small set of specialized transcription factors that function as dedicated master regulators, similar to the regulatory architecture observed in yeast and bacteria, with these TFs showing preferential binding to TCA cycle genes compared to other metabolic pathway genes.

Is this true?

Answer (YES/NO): NO